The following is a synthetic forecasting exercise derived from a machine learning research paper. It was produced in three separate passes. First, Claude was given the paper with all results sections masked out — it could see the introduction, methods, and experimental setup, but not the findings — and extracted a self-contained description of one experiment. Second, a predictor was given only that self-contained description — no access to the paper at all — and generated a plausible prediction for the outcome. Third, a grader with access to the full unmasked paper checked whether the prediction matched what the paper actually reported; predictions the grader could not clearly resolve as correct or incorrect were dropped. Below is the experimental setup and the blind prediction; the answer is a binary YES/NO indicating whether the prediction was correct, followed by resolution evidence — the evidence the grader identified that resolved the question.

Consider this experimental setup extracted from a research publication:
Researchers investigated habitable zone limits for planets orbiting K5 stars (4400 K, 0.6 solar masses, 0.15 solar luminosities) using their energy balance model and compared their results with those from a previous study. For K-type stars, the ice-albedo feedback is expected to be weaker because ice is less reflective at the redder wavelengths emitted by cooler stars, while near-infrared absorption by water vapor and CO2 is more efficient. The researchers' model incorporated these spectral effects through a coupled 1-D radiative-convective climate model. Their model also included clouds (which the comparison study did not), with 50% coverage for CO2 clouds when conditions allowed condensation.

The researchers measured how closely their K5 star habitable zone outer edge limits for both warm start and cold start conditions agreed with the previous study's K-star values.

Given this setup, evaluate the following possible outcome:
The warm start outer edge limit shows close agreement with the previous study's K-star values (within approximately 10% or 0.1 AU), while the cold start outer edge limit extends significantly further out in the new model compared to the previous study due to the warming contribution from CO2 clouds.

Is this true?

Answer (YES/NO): NO